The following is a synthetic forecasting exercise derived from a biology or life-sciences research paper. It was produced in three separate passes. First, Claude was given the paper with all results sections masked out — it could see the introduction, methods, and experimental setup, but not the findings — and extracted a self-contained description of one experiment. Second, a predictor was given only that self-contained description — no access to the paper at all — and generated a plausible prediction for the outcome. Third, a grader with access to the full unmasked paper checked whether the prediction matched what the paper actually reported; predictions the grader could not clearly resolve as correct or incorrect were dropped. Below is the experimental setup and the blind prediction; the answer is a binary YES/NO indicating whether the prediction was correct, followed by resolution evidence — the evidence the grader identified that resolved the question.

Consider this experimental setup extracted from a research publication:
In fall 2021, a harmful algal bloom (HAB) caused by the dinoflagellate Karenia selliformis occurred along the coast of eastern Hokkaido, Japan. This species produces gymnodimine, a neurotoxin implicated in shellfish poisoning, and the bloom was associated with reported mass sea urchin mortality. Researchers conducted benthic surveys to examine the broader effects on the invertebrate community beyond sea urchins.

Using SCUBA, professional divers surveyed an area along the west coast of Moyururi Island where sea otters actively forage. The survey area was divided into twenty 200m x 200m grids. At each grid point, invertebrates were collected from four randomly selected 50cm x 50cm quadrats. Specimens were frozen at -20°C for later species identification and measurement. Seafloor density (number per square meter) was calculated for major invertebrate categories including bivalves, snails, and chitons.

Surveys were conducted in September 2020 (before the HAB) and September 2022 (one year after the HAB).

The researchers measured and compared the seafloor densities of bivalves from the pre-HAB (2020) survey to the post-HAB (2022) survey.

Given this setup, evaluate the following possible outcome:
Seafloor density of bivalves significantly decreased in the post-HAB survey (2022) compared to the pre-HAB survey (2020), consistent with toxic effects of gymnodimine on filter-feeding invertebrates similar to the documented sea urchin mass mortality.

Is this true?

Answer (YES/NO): NO